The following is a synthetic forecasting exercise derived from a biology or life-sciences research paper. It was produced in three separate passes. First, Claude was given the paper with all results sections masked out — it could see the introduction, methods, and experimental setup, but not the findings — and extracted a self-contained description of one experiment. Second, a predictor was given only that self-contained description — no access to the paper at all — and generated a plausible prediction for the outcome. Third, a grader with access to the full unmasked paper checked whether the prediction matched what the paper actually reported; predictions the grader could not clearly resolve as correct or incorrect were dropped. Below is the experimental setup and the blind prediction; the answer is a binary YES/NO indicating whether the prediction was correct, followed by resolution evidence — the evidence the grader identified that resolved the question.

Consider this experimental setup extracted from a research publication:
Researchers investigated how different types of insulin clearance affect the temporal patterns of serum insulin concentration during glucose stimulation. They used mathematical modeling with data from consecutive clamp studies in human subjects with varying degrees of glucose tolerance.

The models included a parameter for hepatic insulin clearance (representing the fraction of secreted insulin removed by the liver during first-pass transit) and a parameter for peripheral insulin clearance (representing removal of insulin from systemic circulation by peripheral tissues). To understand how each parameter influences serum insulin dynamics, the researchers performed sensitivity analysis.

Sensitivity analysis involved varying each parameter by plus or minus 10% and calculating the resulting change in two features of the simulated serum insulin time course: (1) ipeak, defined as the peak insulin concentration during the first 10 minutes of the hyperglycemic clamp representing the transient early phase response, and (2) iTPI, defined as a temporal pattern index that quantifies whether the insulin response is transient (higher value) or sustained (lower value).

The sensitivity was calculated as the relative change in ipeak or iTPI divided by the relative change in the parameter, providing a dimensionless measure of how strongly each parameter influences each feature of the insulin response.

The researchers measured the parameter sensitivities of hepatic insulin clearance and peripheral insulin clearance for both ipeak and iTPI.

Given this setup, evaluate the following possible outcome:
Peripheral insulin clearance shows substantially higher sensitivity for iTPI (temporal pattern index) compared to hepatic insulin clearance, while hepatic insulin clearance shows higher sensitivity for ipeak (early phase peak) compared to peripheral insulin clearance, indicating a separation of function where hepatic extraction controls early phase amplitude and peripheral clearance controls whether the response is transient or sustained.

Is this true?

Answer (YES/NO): YES